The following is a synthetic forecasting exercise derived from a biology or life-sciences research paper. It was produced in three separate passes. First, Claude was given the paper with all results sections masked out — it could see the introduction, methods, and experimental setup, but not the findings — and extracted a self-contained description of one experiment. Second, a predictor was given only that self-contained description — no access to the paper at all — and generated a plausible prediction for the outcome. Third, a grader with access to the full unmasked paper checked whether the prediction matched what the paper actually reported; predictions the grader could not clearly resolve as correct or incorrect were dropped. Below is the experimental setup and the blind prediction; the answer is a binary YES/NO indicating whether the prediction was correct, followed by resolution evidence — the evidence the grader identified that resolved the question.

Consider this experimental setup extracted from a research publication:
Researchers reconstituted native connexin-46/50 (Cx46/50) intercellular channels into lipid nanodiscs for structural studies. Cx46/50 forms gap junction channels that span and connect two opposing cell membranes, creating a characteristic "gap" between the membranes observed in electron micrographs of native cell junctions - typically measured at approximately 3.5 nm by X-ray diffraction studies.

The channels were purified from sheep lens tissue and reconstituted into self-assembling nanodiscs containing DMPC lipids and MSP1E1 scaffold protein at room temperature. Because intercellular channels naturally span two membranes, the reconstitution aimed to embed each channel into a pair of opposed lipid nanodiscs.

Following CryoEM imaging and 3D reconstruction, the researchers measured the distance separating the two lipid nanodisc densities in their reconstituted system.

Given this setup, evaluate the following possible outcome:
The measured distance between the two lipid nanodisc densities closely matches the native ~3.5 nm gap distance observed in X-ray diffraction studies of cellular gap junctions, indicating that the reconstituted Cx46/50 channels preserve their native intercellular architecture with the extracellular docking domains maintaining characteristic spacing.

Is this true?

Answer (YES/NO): YES